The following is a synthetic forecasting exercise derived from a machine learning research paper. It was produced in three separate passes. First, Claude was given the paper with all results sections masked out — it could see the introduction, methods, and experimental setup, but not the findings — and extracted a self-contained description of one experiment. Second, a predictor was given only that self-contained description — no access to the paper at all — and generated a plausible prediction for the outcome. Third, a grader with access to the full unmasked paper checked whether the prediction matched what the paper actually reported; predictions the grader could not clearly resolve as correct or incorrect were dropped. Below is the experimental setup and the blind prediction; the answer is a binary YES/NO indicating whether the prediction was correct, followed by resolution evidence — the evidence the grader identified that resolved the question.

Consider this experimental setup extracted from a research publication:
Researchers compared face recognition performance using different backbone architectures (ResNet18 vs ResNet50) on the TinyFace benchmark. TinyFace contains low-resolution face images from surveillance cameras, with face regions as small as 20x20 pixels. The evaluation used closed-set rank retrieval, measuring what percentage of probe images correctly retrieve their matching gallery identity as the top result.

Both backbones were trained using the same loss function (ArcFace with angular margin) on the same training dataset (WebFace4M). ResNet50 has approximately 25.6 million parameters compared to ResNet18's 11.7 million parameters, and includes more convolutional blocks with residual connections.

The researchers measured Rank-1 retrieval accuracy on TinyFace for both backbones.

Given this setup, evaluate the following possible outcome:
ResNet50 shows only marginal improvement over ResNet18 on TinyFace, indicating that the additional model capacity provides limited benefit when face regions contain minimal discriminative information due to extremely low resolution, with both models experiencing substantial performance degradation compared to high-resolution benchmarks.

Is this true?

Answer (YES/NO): NO